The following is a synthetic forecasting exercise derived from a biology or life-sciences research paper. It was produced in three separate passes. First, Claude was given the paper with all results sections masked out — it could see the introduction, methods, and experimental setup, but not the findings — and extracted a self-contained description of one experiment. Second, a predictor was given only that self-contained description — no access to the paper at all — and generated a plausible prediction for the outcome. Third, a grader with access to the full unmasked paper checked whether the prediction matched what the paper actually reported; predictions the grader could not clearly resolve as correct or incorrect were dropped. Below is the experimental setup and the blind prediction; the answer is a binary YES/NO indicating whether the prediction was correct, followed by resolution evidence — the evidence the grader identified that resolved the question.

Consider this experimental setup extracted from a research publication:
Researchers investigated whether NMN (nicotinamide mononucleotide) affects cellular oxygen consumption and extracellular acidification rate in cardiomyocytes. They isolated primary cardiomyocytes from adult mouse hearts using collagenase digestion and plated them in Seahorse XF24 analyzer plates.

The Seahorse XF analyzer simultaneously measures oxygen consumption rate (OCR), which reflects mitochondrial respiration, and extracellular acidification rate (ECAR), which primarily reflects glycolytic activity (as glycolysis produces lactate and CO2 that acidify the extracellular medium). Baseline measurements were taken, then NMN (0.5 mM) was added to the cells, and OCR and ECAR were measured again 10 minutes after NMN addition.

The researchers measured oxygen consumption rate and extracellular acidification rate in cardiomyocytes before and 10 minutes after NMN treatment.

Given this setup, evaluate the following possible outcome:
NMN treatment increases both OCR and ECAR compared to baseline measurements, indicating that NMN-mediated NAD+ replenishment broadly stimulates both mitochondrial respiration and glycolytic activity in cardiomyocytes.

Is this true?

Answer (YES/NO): NO